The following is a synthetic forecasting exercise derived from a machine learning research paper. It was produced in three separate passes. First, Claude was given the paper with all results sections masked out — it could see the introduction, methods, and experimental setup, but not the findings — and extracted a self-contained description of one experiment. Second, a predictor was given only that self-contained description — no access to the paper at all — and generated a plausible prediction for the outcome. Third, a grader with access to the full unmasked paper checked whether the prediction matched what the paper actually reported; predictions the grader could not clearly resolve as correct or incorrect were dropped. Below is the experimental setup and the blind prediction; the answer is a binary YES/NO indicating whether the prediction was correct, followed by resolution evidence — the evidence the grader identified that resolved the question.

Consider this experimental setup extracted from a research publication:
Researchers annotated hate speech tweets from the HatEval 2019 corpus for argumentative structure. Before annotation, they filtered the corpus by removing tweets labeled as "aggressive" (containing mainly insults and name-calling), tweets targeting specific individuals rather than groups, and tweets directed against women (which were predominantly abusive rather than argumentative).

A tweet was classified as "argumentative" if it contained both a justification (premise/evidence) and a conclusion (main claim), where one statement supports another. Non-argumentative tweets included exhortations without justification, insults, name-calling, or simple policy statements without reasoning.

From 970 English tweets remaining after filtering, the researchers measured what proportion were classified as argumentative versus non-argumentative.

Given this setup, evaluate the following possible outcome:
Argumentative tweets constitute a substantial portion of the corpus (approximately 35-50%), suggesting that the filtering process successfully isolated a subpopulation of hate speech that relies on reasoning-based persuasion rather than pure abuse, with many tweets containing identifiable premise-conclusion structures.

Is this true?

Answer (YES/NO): NO